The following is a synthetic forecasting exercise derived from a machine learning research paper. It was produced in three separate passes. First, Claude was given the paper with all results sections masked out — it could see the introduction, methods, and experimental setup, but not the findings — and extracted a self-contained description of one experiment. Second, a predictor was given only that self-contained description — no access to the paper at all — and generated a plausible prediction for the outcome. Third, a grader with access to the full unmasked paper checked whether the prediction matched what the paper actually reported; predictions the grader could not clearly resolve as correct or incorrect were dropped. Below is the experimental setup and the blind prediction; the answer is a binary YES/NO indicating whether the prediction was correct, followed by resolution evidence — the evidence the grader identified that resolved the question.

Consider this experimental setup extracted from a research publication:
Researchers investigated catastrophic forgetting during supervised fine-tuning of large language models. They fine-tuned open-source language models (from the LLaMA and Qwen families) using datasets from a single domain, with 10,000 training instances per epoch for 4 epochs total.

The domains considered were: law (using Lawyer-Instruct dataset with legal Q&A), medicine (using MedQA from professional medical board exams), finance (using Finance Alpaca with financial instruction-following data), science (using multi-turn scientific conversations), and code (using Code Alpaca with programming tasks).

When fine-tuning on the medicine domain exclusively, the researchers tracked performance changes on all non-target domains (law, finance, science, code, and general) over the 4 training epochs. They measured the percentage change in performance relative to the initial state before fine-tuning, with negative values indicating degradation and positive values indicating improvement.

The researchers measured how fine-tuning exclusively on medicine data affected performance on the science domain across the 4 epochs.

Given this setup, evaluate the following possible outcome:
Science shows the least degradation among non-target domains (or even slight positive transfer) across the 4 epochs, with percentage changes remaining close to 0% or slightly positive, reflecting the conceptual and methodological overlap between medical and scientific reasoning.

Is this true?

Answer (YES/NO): NO